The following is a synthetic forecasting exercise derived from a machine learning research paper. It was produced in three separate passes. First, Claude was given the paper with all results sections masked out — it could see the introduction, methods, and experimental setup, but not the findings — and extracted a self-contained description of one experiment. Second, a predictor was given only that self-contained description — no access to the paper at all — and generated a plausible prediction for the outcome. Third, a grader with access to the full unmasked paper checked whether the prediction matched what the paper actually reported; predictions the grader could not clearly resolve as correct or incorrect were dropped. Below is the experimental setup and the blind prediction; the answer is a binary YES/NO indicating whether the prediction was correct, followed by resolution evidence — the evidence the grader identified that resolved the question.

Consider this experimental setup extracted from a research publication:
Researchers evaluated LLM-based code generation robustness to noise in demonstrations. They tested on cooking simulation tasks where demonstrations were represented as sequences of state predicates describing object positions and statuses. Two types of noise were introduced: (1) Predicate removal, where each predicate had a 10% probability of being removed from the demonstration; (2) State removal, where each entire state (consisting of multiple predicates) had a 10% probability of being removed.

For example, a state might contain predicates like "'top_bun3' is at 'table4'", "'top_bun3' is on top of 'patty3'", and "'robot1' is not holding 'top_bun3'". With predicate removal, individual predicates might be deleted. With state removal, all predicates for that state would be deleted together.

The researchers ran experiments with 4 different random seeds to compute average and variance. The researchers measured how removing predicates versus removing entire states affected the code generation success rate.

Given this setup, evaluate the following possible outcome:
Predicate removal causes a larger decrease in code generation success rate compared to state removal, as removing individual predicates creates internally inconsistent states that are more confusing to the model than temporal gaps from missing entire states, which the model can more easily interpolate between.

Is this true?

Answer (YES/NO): NO